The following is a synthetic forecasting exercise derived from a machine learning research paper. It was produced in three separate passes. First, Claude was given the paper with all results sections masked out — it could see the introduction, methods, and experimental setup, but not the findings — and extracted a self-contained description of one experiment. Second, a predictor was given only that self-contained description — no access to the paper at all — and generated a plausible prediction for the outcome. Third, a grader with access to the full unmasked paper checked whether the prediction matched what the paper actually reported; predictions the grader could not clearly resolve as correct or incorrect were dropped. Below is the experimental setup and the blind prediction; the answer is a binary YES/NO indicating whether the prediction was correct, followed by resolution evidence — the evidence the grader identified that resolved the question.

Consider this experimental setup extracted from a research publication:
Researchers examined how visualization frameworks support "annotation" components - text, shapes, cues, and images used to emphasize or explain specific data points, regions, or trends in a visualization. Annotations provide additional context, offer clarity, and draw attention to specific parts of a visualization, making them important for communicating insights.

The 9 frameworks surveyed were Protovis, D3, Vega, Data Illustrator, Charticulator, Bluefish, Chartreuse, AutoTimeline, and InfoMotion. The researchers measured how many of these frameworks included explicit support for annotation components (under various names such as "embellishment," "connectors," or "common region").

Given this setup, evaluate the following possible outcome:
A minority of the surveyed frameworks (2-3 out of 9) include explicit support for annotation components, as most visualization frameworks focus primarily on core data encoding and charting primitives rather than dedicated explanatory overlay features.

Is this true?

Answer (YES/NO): NO